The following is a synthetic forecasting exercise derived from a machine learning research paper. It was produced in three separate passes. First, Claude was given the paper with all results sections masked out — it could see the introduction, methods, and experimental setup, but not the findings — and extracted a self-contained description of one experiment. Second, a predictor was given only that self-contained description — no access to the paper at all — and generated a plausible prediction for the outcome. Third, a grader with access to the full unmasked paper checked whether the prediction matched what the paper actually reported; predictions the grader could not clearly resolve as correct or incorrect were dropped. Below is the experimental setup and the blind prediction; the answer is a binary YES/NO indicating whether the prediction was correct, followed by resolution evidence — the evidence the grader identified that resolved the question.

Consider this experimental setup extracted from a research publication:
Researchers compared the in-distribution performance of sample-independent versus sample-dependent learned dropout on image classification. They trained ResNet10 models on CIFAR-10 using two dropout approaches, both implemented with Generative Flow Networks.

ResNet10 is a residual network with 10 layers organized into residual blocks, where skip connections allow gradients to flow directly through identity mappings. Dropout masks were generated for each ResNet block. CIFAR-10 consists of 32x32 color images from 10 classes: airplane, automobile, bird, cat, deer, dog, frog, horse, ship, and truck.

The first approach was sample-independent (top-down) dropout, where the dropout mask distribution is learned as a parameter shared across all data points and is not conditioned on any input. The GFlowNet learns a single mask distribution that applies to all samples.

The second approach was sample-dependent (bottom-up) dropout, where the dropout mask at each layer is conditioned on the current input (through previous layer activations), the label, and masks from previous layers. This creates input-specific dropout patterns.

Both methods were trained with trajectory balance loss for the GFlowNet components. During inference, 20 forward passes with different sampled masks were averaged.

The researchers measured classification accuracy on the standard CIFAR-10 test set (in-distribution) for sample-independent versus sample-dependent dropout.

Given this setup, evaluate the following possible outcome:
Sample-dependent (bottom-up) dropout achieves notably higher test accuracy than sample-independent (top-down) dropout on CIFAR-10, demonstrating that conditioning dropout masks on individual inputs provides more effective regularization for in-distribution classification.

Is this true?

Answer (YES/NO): NO